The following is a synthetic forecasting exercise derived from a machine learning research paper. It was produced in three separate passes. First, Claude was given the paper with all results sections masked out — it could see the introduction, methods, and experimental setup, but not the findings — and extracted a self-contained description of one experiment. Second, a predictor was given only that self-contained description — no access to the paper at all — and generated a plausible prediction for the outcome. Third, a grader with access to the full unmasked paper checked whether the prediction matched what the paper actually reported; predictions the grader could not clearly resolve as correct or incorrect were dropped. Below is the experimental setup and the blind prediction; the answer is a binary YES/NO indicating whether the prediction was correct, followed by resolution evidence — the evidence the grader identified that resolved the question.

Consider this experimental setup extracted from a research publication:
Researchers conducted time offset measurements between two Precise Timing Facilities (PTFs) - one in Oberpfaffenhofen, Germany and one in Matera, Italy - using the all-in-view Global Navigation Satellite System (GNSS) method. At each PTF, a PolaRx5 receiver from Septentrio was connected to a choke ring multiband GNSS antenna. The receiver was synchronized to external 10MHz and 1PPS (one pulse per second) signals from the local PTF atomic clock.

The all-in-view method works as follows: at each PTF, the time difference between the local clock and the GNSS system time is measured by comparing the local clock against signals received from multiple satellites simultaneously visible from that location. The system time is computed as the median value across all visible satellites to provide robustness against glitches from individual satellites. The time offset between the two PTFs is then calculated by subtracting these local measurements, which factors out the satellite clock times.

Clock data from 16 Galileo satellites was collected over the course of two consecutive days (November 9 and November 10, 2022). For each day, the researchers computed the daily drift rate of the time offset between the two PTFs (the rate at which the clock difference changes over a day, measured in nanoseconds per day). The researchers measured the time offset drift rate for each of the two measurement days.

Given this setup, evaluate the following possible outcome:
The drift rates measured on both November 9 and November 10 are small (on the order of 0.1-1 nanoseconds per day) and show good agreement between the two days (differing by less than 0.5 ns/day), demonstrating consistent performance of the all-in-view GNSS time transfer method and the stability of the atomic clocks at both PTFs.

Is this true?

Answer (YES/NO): NO